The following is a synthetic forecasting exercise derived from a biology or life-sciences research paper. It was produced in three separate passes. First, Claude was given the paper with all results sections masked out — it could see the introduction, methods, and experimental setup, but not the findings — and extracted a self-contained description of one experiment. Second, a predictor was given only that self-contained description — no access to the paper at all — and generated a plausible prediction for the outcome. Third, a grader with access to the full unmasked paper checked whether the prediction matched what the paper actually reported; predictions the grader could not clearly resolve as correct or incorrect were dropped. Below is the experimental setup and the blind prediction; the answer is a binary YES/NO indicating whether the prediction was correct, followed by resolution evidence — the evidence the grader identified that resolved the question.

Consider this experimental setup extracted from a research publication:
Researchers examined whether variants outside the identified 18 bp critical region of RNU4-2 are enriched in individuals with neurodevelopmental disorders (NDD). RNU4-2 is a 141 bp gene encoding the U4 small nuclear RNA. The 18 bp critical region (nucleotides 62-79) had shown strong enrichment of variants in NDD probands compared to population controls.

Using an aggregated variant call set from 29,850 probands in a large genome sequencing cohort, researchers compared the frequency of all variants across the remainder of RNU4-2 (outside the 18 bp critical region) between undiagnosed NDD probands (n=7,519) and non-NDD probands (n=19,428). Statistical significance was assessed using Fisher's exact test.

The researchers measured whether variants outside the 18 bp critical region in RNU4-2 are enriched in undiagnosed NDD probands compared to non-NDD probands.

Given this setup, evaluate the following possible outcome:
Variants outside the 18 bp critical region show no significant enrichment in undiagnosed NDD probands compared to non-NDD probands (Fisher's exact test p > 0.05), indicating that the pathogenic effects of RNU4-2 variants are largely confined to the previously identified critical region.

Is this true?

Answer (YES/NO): YES